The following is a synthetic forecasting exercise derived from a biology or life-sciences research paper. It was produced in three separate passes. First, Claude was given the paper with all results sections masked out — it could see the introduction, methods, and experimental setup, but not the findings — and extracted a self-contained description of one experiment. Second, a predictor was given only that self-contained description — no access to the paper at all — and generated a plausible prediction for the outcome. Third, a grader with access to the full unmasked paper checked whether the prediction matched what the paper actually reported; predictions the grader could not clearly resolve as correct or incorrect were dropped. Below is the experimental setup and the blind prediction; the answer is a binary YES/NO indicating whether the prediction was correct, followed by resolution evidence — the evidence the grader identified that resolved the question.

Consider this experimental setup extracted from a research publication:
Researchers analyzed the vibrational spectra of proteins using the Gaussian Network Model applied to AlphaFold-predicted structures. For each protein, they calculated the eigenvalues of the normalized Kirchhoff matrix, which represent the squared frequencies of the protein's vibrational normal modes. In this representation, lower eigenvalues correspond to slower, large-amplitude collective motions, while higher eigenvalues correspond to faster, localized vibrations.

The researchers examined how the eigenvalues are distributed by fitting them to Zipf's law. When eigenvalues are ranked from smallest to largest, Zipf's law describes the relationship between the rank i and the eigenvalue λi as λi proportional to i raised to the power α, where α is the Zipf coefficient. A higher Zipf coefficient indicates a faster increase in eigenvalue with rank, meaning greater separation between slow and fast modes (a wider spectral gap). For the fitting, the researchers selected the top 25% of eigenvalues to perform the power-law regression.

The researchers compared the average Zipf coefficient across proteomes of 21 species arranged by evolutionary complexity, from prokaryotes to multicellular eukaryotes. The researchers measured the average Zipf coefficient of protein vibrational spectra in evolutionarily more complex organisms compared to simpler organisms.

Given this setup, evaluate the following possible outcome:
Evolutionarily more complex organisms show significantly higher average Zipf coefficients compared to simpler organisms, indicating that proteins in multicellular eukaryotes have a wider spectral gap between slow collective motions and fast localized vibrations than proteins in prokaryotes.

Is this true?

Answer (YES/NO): YES